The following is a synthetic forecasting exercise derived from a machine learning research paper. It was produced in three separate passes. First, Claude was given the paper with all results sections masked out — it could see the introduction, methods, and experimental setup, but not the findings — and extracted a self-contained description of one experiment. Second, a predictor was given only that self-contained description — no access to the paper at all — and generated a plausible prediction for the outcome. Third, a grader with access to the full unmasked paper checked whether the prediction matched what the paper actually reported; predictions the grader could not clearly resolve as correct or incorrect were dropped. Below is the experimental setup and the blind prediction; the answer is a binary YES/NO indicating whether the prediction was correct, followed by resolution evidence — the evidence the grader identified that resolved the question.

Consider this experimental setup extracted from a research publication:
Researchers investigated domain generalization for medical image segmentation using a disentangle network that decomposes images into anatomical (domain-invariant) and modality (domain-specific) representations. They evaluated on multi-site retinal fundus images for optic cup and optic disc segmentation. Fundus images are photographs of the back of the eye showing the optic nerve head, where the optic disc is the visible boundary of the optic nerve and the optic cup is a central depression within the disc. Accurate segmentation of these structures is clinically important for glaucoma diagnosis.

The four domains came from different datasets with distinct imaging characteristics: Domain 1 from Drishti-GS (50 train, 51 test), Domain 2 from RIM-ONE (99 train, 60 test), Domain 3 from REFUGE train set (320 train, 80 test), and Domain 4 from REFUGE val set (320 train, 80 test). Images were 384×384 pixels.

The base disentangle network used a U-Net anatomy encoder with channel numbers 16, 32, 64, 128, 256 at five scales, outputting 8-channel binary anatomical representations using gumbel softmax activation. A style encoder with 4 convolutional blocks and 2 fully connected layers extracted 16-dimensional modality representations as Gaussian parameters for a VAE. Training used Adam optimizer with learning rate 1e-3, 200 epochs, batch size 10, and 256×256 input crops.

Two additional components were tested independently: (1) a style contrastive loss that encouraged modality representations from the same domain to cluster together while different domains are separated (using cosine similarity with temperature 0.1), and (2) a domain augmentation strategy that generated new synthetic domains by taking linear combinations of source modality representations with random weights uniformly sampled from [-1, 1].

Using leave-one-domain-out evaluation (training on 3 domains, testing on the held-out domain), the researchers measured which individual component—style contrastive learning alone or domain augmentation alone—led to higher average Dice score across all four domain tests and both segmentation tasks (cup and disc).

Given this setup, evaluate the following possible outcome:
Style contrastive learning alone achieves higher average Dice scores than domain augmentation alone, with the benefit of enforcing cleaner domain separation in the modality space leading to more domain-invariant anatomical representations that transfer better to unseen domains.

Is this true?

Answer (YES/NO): NO